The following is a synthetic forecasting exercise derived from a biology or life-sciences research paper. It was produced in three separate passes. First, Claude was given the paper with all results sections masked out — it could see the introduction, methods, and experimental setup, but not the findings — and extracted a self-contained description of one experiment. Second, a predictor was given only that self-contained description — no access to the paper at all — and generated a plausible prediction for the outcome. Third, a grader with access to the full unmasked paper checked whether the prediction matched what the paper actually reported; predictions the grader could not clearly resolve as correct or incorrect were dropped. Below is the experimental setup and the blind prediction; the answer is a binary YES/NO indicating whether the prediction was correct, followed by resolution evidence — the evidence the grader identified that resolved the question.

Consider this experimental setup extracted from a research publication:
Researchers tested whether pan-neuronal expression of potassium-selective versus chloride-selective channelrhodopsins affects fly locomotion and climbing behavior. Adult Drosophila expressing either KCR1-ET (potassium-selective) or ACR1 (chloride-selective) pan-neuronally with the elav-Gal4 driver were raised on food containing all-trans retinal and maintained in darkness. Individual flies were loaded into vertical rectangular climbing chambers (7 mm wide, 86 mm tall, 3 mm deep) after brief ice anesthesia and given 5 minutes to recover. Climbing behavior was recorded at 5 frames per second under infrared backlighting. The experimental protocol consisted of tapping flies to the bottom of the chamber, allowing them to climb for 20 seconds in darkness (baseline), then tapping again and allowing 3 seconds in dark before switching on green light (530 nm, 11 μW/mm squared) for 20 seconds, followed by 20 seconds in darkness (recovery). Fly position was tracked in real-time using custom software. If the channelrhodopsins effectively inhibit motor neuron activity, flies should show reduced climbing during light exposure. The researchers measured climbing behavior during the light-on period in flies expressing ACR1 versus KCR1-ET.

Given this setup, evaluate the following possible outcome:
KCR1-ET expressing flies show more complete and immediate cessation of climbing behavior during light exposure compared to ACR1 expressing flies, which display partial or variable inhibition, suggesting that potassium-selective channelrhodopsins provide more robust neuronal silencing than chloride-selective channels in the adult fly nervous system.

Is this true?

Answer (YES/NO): NO